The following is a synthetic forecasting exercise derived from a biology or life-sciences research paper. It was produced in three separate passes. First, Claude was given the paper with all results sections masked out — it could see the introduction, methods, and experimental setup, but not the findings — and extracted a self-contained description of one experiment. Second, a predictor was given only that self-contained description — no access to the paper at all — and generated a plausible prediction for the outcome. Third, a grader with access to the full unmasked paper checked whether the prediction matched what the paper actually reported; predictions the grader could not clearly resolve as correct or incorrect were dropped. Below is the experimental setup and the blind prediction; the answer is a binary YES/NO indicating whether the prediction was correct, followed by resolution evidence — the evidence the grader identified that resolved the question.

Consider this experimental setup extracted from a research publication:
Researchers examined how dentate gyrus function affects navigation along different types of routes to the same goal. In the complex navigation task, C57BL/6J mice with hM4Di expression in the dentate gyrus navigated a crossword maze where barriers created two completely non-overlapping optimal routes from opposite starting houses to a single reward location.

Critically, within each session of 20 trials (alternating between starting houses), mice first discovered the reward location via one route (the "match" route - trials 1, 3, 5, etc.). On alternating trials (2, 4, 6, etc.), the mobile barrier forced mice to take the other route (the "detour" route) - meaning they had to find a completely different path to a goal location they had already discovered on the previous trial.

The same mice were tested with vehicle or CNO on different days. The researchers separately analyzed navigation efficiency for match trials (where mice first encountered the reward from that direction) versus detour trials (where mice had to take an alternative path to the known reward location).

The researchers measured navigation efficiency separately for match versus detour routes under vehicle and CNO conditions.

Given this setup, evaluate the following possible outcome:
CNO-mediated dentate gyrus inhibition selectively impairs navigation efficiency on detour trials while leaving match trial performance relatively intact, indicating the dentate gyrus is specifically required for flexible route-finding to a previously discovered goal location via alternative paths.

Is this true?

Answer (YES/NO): YES